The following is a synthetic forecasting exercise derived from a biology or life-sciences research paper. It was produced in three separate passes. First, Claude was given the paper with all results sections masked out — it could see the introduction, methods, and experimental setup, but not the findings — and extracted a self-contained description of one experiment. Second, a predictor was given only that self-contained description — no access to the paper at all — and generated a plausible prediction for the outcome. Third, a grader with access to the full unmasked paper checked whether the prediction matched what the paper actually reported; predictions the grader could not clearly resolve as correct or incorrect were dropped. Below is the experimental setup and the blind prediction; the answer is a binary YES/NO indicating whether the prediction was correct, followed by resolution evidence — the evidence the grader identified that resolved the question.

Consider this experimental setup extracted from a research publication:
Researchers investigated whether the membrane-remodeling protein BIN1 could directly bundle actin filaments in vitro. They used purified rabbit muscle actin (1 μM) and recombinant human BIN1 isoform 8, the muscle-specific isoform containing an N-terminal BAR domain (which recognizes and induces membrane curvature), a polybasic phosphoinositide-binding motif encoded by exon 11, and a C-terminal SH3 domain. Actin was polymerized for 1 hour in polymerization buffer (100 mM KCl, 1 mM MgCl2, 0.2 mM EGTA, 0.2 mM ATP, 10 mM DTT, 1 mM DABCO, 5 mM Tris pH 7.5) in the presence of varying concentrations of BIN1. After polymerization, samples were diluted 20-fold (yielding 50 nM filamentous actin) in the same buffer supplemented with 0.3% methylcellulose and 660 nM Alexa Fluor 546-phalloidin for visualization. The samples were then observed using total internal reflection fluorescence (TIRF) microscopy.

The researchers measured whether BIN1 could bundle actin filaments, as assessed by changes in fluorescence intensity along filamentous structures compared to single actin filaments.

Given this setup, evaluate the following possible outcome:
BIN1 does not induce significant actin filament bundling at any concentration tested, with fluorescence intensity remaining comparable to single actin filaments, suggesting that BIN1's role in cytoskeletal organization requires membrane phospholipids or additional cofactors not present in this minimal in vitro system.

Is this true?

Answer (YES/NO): NO